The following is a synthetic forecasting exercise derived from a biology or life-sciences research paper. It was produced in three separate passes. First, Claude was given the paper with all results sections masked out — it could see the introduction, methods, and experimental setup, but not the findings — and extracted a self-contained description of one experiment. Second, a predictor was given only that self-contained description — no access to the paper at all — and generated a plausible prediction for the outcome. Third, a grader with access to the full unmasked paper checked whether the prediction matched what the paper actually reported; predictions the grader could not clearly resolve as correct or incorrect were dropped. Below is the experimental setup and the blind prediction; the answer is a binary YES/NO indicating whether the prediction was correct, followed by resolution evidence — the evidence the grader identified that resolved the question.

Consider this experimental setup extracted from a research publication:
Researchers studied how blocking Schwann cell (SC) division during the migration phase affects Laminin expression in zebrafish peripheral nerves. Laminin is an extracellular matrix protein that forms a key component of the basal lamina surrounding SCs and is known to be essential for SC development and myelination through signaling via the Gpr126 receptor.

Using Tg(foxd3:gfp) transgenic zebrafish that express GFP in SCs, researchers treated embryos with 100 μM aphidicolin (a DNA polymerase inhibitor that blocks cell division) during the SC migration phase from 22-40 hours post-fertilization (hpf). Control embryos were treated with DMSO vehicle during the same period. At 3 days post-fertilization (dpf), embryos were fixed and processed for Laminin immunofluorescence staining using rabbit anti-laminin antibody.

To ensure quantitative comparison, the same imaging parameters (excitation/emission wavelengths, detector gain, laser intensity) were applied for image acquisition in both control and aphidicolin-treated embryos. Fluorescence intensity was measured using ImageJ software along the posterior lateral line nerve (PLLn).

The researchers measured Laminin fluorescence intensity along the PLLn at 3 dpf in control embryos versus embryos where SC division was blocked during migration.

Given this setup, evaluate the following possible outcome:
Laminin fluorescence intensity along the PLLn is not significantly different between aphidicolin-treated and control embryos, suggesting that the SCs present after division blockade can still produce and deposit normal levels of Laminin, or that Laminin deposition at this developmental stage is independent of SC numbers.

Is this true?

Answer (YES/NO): NO